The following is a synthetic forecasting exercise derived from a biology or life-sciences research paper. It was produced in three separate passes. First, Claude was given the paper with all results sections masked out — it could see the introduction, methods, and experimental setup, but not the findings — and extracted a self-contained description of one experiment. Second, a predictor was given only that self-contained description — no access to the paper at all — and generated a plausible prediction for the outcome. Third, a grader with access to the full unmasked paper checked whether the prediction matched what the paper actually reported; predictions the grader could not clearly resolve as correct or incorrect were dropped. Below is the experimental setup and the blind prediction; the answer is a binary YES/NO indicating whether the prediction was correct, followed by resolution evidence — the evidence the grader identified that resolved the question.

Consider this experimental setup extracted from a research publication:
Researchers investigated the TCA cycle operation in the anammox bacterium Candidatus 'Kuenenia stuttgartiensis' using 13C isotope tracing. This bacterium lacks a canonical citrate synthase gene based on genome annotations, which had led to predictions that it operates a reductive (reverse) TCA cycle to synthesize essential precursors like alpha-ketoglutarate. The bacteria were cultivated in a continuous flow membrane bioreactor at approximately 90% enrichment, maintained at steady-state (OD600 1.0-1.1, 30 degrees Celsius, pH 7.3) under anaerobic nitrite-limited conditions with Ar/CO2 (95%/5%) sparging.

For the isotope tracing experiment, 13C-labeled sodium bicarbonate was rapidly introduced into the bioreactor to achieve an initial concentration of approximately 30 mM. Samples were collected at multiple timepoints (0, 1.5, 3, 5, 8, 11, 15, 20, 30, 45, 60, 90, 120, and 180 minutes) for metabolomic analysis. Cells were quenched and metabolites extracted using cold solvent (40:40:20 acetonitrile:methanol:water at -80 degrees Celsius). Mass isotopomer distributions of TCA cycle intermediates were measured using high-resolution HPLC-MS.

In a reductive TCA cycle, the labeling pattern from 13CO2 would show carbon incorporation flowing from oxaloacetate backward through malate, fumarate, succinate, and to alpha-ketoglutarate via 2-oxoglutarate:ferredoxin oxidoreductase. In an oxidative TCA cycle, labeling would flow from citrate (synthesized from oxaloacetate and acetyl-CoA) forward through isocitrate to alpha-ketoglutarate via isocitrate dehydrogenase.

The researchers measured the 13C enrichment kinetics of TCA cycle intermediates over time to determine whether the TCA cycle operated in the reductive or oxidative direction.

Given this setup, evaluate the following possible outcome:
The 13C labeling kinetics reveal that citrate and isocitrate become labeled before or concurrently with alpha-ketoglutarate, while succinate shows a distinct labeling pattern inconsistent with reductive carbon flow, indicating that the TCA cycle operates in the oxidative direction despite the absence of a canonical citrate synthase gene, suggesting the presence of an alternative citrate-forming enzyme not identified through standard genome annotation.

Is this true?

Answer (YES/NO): YES